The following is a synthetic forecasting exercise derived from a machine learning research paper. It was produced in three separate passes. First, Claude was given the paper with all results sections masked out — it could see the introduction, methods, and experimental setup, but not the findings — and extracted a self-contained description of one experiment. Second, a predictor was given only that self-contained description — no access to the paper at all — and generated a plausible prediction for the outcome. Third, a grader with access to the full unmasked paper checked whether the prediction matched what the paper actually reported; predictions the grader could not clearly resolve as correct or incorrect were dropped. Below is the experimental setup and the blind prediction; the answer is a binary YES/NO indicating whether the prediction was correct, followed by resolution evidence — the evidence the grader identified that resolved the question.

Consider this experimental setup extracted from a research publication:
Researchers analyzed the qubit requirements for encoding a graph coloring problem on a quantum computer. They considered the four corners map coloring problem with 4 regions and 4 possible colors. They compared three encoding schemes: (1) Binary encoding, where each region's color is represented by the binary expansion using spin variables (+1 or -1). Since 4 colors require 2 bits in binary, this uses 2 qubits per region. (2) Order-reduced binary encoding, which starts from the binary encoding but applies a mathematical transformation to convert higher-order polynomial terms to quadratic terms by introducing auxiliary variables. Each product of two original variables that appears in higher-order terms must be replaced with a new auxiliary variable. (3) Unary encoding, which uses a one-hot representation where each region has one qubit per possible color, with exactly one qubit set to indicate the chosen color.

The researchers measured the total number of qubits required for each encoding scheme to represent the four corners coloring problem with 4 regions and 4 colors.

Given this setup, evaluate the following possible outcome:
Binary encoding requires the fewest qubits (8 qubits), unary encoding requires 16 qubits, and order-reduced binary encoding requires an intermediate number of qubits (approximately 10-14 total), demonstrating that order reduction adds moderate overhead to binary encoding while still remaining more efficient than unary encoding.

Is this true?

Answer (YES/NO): YES